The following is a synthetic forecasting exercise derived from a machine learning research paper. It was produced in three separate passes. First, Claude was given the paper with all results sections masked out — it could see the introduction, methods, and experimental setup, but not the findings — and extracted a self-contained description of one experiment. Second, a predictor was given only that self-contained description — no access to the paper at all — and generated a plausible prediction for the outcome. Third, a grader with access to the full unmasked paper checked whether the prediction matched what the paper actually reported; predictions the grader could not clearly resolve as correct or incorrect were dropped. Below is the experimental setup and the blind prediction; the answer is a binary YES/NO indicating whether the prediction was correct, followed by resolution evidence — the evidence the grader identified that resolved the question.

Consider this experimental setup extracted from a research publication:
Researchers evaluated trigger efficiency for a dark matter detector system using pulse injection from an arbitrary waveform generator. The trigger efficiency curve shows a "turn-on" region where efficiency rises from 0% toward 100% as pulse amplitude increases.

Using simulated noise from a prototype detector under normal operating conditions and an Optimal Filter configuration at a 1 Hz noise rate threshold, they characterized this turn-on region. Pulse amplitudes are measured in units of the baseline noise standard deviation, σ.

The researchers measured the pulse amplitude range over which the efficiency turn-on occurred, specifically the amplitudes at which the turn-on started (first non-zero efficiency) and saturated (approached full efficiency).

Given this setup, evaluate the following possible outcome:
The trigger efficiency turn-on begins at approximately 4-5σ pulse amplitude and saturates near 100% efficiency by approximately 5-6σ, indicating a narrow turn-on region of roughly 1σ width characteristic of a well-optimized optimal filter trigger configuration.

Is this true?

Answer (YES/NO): NO